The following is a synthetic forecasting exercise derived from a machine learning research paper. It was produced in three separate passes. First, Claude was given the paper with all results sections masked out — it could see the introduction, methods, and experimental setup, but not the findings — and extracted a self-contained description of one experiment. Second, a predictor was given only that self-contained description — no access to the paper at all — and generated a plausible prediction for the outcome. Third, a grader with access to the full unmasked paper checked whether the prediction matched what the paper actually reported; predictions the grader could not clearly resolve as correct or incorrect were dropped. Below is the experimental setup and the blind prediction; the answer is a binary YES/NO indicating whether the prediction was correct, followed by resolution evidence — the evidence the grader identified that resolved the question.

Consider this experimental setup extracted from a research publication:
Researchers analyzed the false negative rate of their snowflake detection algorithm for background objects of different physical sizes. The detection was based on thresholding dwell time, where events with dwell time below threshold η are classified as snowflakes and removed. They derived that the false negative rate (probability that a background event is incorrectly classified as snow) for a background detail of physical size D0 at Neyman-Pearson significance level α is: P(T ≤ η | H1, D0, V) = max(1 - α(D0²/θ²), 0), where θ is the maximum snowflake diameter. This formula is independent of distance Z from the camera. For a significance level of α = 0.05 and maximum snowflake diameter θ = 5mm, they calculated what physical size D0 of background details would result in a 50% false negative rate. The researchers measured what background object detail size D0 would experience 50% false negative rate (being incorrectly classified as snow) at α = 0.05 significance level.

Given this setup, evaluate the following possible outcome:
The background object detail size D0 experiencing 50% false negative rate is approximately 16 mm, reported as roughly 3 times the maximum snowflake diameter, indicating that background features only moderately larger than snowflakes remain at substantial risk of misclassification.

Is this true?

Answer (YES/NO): NO